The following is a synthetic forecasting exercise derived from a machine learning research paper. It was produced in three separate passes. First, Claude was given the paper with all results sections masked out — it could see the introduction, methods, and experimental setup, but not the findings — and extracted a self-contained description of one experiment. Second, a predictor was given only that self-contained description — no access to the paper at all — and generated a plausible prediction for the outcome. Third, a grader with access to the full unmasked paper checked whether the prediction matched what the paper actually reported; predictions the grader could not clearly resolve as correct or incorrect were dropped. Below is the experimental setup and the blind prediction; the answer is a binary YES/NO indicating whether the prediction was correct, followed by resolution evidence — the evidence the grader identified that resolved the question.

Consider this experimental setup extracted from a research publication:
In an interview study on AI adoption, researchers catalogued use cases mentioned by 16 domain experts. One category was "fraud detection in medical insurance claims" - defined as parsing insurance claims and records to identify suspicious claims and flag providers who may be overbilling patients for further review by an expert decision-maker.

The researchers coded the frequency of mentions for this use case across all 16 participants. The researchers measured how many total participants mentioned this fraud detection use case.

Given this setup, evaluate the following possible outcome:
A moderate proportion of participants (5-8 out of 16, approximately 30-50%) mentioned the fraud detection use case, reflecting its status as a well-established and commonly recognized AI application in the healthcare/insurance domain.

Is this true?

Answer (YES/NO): NO